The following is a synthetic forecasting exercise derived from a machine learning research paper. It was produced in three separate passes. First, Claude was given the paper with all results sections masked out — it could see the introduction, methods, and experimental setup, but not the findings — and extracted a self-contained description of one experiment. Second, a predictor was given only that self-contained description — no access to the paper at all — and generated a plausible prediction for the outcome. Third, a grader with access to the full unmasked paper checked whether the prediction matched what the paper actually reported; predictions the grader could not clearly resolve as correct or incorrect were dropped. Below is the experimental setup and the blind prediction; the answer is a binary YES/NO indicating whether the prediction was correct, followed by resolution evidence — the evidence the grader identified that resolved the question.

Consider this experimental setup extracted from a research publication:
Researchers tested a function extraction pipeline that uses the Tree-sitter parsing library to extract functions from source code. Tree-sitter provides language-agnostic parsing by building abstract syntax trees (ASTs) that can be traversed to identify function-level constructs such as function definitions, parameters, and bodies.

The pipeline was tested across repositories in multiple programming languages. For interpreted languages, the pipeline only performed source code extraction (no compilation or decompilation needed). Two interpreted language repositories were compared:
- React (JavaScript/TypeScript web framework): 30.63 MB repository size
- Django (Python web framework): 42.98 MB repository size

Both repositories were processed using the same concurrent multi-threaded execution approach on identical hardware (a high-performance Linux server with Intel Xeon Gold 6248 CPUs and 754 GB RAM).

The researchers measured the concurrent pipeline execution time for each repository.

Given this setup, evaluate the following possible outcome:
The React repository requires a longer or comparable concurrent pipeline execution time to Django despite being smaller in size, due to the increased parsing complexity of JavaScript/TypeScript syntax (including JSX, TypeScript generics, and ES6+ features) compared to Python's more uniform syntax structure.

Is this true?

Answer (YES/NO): YES